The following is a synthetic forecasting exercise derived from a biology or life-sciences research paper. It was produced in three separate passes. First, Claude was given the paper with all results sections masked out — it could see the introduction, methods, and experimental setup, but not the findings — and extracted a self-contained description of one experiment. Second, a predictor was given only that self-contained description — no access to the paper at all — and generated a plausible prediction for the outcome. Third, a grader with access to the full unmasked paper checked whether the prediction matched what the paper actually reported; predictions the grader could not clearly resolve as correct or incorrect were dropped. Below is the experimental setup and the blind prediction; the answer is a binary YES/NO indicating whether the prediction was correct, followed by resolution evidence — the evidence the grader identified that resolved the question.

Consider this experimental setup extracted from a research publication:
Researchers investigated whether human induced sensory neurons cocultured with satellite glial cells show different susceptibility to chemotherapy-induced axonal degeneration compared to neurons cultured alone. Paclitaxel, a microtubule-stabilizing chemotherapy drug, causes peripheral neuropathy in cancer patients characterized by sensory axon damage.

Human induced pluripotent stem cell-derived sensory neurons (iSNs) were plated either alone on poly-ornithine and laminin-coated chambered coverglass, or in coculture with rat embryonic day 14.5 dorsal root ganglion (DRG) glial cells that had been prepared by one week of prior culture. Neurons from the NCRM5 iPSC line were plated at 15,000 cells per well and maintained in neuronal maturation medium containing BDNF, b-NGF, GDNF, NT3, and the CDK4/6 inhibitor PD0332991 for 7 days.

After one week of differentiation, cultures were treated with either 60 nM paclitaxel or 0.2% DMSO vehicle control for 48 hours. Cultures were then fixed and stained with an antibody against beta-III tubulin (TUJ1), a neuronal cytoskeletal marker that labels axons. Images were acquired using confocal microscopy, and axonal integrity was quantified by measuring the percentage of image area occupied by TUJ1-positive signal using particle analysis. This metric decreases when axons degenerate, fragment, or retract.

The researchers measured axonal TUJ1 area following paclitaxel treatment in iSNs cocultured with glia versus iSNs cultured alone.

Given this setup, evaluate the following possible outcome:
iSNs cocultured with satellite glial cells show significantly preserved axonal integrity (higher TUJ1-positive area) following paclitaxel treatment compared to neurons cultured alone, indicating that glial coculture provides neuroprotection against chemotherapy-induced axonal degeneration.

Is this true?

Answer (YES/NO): NO